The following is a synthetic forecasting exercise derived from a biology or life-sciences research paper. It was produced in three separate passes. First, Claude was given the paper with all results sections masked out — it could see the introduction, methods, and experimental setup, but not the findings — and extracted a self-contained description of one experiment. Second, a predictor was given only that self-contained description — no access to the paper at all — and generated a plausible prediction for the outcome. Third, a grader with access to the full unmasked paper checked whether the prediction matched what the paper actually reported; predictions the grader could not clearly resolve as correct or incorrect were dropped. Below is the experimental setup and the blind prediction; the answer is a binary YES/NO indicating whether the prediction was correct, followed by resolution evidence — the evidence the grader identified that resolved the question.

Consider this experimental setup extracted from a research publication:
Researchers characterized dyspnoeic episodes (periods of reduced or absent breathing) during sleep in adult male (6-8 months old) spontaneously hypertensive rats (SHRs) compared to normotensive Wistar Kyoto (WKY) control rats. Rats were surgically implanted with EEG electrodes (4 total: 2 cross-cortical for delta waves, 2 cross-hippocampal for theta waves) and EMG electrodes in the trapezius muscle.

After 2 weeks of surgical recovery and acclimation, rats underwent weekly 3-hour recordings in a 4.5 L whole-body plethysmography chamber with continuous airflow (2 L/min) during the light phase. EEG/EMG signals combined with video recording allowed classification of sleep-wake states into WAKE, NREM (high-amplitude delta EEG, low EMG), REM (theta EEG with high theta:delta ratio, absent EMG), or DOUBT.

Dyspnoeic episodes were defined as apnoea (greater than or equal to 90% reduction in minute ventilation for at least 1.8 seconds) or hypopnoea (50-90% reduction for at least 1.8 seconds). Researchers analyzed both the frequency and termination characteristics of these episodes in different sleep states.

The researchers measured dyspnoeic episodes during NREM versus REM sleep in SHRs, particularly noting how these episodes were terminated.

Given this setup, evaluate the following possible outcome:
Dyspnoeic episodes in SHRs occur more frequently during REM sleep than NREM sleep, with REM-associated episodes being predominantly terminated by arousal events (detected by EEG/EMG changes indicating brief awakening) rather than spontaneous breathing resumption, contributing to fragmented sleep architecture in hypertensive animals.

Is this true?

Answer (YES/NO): NO